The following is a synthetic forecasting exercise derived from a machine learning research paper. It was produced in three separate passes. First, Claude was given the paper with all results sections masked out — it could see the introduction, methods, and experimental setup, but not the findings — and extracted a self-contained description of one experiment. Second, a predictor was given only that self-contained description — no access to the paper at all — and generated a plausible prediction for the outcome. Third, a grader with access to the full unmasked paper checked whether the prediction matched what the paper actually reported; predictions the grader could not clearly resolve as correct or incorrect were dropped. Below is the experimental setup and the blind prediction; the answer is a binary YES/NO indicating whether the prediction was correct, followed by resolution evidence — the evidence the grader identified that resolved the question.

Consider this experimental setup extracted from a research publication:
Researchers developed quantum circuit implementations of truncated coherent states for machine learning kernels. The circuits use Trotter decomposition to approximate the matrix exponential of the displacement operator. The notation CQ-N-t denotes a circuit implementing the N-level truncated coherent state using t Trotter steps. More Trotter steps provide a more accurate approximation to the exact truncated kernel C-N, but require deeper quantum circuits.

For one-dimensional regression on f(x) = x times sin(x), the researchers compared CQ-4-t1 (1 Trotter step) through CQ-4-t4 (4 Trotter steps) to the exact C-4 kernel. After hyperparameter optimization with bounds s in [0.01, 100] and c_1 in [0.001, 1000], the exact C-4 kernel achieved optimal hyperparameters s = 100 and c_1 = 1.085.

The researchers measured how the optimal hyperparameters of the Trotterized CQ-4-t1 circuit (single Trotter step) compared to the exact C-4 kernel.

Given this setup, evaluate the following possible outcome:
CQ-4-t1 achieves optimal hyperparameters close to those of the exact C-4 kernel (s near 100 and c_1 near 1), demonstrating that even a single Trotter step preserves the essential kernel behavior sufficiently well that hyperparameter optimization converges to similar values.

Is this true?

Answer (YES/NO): NO